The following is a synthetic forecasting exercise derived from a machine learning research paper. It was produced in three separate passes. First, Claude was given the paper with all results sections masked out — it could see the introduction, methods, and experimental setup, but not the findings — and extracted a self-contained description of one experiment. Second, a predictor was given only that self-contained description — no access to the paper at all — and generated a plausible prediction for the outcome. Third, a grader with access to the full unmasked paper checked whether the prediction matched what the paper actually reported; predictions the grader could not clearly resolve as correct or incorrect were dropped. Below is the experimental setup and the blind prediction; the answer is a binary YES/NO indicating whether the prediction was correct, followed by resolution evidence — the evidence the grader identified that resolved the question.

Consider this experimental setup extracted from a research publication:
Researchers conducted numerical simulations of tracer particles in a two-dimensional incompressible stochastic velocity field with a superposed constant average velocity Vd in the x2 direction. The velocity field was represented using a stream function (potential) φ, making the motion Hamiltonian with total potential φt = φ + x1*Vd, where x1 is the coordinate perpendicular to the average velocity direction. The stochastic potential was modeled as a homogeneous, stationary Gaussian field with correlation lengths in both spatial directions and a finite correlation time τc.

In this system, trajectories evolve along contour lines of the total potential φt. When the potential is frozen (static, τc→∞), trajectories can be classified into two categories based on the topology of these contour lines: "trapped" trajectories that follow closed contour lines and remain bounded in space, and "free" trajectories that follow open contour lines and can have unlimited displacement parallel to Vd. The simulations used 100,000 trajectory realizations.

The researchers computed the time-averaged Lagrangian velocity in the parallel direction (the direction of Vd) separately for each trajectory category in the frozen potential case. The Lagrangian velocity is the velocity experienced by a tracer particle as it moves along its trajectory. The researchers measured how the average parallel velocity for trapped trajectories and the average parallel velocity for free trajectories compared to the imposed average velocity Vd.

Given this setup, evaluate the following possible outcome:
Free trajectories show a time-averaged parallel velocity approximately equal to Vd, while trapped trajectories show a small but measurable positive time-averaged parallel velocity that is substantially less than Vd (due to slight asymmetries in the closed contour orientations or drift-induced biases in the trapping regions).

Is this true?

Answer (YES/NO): NO